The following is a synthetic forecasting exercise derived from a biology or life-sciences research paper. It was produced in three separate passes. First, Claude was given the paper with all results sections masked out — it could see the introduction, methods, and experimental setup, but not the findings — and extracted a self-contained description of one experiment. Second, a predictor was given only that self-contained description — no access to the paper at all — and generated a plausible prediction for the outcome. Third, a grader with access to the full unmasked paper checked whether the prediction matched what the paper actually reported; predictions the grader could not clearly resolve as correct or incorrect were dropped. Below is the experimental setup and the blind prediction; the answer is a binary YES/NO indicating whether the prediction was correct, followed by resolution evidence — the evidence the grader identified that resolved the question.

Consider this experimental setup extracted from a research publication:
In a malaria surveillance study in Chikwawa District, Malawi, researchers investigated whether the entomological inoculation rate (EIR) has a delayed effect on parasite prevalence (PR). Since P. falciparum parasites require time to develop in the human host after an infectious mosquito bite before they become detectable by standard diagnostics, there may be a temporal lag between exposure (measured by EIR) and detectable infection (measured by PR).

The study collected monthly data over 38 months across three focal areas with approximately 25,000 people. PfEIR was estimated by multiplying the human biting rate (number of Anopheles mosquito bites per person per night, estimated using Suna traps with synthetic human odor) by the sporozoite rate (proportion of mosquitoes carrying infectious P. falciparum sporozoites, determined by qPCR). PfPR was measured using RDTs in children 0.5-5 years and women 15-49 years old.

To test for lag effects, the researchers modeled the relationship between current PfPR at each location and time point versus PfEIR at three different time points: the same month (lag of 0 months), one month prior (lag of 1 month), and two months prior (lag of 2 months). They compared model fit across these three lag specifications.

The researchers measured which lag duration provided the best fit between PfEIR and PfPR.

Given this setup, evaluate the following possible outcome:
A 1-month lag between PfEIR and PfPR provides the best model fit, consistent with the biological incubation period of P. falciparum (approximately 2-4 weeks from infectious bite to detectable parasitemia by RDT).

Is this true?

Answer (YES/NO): YES